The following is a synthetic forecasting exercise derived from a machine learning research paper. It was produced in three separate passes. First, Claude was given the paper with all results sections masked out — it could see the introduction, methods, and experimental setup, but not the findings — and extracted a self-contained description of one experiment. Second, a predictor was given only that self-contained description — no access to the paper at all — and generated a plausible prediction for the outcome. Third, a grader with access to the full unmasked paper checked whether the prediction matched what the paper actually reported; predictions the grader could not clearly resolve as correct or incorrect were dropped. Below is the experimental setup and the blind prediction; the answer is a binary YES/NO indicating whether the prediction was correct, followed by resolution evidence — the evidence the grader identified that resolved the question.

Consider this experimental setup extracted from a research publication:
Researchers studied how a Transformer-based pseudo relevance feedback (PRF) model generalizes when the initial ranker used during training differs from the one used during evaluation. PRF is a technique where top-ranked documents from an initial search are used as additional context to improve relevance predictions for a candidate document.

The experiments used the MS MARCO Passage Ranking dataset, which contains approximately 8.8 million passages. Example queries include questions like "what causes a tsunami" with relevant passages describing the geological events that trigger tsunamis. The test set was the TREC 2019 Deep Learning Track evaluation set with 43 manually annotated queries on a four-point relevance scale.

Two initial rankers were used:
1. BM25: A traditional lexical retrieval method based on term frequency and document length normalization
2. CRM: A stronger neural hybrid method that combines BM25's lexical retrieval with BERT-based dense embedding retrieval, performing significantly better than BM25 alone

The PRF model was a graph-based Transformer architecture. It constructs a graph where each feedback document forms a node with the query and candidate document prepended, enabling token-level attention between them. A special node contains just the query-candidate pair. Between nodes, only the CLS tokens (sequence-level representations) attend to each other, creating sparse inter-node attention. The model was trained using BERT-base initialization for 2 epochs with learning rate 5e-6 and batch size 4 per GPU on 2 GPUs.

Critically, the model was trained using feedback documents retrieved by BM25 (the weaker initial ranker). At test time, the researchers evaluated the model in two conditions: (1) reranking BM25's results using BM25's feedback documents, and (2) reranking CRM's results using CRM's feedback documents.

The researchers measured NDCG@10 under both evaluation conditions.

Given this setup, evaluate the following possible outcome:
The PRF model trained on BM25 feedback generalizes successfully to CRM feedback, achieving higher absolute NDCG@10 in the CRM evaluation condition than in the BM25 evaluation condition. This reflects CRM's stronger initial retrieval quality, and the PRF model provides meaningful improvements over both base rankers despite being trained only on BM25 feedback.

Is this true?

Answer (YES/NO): YES